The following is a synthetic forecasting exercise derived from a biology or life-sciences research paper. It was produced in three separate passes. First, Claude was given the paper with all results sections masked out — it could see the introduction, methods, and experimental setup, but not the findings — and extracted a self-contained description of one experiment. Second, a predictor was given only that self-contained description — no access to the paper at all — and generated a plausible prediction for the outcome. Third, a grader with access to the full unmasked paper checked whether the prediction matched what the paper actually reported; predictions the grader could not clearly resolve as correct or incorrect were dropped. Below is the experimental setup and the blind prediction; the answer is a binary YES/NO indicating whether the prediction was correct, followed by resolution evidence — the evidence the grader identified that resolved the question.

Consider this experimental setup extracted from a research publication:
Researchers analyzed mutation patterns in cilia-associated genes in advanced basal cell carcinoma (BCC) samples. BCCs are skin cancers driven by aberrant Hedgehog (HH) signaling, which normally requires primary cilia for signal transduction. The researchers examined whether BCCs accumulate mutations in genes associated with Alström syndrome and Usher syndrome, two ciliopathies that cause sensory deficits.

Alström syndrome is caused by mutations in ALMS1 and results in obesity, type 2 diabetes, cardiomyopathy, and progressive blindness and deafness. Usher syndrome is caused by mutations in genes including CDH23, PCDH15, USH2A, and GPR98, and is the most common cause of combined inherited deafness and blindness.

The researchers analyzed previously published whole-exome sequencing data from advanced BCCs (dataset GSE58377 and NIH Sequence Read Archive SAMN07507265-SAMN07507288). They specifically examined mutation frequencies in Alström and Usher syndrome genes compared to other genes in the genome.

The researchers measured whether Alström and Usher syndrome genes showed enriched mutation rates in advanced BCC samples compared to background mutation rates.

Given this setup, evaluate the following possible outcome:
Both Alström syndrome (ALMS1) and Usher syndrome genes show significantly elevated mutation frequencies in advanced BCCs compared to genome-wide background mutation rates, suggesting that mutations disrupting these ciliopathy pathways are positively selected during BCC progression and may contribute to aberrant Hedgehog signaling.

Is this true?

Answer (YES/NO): YES